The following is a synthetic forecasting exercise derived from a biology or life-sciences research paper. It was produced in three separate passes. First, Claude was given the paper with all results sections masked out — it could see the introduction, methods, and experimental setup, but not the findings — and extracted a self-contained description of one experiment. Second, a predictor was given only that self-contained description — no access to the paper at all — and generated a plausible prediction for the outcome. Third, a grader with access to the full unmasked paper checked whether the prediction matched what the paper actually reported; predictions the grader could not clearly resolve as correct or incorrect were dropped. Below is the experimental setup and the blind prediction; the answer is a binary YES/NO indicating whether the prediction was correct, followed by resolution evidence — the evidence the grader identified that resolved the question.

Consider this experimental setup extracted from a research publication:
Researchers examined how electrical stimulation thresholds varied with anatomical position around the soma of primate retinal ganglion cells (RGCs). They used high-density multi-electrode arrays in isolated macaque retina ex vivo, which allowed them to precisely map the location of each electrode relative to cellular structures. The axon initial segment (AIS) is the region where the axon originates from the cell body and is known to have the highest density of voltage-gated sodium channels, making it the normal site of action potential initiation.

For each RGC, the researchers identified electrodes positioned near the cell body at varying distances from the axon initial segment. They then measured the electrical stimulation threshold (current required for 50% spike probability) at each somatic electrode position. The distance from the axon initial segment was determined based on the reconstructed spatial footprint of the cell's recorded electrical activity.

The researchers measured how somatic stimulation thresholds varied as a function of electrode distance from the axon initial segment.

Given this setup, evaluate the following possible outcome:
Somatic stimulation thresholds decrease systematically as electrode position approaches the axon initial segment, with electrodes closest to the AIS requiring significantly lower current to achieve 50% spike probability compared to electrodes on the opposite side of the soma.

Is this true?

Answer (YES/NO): YES